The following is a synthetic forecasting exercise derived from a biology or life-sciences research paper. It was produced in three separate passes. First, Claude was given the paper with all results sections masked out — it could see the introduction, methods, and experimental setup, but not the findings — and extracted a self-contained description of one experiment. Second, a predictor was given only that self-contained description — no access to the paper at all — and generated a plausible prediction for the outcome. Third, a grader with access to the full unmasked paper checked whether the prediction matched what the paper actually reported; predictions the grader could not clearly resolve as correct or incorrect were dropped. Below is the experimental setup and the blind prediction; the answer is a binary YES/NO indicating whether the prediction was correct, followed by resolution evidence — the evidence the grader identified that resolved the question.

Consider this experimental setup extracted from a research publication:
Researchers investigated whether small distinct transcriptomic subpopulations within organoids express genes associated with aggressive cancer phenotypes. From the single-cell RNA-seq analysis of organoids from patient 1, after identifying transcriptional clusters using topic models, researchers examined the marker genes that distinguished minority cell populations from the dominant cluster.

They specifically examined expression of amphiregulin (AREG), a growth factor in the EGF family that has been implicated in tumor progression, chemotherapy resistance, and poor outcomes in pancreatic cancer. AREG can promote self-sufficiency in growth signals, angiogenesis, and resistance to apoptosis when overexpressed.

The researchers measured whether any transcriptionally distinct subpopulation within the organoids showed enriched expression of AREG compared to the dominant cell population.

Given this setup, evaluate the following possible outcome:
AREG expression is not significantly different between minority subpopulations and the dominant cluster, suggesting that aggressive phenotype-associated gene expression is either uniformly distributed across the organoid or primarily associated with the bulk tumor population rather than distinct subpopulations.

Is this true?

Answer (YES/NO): NO